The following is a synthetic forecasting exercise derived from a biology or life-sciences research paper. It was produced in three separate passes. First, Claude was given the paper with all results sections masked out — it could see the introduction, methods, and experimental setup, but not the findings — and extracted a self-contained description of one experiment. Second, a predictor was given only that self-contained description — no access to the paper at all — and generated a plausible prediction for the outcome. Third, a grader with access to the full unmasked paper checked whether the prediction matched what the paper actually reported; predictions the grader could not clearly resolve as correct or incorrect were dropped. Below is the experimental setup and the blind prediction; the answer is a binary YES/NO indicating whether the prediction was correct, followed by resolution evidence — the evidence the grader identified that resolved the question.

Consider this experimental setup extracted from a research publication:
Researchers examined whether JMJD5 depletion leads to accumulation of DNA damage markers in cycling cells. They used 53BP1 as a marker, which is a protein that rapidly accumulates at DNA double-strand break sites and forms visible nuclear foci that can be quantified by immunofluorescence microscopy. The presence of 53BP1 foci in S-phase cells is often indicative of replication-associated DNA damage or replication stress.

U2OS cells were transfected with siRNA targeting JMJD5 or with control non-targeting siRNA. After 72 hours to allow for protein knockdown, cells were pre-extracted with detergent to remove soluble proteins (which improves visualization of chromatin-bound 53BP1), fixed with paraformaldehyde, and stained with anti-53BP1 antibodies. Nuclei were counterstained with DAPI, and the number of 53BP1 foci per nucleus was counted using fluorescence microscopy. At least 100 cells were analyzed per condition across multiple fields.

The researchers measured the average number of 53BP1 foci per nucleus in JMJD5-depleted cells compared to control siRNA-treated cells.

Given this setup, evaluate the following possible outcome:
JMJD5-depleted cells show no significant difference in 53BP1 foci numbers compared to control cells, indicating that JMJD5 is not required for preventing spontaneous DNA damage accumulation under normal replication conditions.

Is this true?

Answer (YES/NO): NO